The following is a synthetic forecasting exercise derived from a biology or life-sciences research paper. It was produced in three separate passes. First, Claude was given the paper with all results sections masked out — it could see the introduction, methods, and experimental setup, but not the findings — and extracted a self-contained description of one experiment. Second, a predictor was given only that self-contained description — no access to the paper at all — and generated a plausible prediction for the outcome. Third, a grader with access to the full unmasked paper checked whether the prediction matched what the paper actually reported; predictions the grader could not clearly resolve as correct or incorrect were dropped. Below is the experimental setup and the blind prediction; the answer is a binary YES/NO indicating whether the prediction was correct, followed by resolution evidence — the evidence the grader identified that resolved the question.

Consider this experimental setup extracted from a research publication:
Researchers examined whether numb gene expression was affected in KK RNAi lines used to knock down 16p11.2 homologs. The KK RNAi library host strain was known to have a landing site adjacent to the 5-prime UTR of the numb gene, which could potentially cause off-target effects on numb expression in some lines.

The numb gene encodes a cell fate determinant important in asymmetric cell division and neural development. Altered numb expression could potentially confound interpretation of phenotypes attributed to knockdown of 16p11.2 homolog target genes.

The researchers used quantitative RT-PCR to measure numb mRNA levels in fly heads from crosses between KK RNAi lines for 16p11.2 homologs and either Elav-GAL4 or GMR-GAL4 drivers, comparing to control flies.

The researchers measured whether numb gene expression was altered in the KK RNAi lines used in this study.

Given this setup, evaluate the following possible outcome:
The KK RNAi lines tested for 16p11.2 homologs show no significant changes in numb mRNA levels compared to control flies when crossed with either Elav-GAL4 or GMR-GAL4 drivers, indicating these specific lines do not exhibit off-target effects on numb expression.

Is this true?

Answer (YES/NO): YES